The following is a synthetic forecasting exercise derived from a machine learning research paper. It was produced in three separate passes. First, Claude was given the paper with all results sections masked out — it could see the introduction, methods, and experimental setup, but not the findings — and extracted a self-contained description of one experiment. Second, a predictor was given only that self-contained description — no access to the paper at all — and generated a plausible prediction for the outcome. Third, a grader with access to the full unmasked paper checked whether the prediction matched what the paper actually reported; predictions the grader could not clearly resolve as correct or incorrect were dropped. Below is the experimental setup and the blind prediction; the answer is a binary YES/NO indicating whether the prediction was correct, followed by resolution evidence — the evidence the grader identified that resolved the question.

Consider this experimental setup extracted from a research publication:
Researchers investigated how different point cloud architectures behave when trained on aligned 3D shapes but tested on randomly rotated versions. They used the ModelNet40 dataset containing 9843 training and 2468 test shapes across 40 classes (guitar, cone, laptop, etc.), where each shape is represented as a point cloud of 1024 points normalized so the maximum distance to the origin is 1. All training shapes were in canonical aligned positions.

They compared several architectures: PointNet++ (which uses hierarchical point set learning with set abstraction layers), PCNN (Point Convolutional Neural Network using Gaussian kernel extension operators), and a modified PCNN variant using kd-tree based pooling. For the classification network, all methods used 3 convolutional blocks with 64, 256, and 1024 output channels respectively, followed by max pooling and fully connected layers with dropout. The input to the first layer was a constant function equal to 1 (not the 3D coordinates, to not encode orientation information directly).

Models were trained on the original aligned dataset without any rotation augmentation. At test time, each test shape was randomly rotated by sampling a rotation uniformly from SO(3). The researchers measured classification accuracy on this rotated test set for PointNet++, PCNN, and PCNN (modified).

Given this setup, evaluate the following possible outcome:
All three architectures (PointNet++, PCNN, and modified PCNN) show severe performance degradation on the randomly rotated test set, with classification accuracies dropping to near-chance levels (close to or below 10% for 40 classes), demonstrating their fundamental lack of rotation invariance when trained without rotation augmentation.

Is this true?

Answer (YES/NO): NO